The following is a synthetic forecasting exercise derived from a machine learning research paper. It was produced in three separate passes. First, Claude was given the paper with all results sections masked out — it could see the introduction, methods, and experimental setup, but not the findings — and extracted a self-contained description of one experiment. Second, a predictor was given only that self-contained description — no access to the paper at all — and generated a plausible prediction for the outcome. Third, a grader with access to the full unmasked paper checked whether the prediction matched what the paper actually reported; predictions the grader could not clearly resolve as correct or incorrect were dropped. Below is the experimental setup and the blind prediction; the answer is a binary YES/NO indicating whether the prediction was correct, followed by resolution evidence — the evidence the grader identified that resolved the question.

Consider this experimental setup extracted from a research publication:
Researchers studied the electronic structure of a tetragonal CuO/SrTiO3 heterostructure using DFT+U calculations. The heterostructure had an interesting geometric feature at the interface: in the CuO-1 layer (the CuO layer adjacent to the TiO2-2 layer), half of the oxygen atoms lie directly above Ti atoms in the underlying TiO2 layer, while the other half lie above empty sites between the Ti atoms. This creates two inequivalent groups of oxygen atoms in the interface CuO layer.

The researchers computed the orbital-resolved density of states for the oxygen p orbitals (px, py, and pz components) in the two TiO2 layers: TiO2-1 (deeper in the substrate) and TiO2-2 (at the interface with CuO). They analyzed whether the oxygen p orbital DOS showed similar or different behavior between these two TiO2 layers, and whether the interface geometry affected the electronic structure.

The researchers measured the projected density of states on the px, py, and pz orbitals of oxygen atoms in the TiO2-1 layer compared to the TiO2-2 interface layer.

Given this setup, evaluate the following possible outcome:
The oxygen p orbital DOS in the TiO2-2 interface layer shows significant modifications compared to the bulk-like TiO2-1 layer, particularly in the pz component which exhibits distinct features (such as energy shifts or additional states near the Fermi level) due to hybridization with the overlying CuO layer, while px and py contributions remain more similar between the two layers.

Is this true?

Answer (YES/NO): NO